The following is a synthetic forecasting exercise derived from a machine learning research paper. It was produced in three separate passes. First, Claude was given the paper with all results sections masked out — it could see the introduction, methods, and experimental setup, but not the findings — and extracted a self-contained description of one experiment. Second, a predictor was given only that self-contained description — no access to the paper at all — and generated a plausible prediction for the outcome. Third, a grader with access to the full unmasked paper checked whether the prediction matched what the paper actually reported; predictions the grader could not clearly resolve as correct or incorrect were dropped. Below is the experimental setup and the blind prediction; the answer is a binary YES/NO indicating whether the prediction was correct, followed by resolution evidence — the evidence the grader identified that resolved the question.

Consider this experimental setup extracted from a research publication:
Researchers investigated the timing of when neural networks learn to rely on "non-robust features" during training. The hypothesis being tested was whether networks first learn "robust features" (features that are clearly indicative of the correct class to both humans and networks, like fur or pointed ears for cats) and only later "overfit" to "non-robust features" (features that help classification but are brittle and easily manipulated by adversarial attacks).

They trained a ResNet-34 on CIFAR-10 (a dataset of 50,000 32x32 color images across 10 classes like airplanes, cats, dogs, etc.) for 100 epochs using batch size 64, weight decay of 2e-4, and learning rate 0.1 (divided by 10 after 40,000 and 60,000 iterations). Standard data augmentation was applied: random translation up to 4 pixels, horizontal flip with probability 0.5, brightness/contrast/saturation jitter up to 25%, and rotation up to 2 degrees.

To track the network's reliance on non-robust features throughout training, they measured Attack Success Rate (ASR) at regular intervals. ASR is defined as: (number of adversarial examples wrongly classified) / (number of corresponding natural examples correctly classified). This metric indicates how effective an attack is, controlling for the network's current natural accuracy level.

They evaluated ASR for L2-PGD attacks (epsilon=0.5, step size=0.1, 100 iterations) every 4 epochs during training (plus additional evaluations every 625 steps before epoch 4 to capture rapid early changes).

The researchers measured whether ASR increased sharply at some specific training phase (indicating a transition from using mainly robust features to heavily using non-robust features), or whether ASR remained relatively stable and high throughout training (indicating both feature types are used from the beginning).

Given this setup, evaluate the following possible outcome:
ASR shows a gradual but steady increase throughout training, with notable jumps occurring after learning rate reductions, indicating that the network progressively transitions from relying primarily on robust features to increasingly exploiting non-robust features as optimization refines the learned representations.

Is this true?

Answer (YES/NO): NO